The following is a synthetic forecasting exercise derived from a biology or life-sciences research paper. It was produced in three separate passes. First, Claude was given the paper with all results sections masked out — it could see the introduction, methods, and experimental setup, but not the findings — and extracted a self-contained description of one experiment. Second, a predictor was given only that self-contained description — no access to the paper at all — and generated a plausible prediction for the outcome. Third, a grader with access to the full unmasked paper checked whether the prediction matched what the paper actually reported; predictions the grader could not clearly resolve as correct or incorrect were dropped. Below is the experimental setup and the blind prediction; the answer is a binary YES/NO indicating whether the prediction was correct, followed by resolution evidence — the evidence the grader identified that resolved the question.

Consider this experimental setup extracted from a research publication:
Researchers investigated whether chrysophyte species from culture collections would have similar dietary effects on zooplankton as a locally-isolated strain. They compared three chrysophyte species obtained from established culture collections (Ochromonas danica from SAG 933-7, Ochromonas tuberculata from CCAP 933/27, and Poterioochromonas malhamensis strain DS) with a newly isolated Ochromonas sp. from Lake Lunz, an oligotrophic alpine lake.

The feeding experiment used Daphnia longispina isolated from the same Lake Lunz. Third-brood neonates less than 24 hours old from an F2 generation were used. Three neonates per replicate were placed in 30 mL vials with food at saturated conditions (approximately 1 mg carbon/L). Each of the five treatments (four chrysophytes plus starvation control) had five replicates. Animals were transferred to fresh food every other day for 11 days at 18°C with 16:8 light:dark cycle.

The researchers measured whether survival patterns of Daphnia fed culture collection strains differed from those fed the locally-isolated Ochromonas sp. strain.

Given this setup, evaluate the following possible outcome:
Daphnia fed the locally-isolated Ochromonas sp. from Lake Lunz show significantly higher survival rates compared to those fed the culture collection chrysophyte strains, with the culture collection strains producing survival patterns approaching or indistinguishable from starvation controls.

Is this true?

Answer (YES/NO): NO